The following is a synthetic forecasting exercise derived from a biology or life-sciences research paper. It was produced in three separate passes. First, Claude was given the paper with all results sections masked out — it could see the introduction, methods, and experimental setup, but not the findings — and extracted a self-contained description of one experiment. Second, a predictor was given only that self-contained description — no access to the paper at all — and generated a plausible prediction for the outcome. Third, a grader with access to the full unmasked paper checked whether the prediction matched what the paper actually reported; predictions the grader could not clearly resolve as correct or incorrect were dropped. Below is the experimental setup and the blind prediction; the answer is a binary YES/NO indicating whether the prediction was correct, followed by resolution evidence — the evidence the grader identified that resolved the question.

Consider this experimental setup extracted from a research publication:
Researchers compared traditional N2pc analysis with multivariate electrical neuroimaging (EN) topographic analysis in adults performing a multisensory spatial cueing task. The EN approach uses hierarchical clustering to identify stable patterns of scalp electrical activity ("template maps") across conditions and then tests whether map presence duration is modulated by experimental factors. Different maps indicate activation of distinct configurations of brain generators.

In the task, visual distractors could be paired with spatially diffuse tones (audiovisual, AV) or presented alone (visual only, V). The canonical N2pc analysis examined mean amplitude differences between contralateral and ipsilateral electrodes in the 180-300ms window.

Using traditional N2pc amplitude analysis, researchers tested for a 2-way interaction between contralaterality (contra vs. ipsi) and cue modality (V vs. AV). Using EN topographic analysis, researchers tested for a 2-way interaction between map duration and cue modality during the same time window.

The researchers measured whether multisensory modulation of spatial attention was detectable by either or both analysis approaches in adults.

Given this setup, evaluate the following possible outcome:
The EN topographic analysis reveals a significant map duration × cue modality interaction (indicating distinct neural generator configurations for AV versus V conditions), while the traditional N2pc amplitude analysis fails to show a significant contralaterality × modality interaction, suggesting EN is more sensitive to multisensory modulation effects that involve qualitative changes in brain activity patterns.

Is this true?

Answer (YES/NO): YES